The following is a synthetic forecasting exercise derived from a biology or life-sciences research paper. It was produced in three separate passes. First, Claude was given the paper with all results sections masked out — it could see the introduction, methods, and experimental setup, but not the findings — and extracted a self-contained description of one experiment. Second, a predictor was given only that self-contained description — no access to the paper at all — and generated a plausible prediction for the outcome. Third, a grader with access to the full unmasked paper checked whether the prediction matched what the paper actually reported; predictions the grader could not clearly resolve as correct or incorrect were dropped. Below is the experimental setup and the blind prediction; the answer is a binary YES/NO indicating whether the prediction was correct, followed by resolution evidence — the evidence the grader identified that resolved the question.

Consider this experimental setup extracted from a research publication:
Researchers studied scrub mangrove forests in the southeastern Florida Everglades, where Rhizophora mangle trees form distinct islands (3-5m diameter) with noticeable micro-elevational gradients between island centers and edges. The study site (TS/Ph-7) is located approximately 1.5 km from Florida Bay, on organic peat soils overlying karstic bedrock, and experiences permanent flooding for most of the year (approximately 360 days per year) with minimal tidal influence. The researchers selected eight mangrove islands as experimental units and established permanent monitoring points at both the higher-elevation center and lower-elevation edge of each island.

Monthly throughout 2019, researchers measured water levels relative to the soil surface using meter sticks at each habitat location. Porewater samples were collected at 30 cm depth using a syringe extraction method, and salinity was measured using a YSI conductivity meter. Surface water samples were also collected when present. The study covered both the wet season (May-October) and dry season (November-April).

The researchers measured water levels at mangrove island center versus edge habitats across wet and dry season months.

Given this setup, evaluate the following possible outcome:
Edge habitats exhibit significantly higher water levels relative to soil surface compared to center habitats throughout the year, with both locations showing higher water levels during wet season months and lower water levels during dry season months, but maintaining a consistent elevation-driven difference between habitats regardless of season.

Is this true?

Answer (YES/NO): YES